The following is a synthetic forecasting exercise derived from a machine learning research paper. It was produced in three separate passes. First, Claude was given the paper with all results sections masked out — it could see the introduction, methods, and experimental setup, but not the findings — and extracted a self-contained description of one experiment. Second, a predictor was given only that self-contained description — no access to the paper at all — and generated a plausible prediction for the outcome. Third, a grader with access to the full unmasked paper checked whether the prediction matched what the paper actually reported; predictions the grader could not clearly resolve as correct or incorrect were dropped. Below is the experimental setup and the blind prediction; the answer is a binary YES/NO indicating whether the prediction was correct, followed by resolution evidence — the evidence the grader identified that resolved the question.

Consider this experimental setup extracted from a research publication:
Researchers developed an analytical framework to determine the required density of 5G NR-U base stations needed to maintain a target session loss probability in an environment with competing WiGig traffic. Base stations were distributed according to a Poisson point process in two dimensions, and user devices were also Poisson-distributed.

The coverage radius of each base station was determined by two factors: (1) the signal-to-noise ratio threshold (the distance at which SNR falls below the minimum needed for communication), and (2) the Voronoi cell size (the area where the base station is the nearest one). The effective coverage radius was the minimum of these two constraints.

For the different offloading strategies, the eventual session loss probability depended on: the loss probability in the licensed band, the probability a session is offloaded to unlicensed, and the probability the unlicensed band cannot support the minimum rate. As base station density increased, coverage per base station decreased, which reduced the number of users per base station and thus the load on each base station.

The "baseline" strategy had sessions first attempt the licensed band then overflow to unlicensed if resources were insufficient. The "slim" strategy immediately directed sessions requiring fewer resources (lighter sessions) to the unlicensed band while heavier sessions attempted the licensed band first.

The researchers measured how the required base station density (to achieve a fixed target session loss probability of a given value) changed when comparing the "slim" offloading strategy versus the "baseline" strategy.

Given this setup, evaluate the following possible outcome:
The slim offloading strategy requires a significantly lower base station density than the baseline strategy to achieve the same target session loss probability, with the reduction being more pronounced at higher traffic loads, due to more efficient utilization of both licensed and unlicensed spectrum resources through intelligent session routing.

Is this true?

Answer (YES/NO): NO